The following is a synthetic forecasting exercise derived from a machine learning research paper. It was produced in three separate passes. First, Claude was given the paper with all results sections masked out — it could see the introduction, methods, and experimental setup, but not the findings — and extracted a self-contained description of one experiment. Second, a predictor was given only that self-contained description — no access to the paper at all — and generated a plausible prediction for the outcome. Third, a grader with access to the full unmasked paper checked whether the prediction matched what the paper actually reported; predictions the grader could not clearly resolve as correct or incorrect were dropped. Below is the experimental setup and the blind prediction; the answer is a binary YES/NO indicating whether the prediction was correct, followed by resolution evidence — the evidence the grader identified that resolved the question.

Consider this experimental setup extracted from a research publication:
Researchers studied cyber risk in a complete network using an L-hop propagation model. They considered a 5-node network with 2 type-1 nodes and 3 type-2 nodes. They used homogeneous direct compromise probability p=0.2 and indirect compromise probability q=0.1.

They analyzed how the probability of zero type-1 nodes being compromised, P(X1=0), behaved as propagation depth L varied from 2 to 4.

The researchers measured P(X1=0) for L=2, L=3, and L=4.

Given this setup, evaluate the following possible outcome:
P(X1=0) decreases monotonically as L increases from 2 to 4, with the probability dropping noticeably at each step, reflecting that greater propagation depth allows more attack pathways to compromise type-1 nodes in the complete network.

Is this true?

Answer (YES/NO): NO